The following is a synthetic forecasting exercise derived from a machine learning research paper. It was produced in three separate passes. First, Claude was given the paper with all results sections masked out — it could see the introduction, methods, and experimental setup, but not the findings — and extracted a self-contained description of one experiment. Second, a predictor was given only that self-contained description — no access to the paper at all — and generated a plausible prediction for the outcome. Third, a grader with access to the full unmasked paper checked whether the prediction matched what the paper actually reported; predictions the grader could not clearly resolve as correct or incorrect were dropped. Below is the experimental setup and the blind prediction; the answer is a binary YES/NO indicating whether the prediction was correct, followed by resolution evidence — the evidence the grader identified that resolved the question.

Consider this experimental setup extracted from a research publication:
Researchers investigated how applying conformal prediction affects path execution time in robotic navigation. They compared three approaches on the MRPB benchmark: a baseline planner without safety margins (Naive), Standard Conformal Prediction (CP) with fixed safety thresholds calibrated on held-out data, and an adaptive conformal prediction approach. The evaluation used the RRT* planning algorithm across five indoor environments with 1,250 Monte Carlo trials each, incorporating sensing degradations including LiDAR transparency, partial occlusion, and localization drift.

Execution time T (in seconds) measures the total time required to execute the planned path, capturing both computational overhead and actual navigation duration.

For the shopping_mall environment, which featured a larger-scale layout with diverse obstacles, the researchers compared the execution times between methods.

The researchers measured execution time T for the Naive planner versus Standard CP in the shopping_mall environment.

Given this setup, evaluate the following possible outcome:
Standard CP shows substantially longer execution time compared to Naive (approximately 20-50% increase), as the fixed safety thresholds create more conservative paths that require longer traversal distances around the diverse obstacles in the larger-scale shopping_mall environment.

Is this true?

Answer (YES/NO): NO